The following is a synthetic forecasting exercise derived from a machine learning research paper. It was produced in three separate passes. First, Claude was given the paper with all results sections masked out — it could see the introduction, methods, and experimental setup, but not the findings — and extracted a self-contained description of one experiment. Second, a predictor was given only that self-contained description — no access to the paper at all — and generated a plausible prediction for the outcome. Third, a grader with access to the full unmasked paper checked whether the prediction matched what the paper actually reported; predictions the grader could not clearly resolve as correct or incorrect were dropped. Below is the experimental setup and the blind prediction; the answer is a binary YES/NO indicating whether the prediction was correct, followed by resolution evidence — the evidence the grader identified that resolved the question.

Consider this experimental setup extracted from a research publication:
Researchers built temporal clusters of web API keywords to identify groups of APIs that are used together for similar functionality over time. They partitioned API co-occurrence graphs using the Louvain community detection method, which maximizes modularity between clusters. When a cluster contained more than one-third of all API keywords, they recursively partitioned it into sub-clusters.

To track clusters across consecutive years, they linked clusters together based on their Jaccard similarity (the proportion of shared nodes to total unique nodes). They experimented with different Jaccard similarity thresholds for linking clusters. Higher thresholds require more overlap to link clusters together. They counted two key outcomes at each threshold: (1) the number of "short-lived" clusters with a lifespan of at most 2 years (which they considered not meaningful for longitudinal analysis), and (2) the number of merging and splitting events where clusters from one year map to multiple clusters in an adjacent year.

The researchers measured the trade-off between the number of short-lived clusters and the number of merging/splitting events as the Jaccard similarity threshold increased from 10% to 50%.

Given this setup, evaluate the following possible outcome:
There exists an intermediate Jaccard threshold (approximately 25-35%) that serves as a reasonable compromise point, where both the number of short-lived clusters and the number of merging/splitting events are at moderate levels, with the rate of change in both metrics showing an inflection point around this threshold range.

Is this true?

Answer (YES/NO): NO